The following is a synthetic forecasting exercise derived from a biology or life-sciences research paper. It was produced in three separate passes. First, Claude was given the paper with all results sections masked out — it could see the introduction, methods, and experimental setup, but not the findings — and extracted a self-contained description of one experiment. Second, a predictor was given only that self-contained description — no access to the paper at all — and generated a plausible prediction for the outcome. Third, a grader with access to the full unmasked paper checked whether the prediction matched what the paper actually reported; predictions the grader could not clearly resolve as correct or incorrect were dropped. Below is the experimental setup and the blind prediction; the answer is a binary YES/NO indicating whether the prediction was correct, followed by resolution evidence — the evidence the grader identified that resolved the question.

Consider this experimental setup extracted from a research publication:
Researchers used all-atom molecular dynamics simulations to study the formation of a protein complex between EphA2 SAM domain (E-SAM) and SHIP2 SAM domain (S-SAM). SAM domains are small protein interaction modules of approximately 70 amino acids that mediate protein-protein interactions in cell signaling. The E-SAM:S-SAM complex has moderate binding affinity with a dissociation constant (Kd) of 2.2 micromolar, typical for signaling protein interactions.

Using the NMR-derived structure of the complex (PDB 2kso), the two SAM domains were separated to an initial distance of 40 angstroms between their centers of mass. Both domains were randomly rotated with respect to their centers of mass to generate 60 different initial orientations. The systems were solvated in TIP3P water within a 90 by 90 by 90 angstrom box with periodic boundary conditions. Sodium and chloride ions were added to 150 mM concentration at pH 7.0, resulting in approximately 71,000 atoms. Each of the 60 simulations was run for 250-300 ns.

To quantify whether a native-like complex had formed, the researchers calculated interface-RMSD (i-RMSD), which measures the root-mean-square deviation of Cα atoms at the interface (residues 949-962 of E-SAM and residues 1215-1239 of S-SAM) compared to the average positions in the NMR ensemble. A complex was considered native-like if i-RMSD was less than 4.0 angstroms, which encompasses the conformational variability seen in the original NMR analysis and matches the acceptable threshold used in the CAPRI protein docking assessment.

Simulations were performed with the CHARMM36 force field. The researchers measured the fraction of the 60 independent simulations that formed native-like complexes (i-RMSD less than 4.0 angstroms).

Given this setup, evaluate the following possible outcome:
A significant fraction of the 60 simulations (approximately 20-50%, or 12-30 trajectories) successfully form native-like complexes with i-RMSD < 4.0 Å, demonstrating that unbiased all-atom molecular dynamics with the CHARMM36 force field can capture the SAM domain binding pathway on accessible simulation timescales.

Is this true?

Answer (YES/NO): NO